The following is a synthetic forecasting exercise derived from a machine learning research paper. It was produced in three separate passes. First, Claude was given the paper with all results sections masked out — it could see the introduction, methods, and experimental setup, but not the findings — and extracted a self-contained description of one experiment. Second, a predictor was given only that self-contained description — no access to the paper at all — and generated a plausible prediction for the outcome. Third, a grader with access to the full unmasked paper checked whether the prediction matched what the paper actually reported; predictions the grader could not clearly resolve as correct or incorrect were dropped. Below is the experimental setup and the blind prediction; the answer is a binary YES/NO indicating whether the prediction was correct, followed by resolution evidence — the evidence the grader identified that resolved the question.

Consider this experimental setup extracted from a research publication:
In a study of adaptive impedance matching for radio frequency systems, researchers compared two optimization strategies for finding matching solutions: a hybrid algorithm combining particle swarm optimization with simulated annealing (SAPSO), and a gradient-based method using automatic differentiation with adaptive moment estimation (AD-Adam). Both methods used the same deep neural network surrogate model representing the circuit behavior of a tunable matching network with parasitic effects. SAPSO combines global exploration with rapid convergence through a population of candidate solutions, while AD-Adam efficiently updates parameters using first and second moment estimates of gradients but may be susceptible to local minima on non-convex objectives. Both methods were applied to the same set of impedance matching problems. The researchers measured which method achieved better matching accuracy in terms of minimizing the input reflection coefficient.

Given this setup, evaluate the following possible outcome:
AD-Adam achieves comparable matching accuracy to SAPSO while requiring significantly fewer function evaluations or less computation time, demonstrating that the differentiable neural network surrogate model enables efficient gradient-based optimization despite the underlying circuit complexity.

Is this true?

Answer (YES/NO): NO